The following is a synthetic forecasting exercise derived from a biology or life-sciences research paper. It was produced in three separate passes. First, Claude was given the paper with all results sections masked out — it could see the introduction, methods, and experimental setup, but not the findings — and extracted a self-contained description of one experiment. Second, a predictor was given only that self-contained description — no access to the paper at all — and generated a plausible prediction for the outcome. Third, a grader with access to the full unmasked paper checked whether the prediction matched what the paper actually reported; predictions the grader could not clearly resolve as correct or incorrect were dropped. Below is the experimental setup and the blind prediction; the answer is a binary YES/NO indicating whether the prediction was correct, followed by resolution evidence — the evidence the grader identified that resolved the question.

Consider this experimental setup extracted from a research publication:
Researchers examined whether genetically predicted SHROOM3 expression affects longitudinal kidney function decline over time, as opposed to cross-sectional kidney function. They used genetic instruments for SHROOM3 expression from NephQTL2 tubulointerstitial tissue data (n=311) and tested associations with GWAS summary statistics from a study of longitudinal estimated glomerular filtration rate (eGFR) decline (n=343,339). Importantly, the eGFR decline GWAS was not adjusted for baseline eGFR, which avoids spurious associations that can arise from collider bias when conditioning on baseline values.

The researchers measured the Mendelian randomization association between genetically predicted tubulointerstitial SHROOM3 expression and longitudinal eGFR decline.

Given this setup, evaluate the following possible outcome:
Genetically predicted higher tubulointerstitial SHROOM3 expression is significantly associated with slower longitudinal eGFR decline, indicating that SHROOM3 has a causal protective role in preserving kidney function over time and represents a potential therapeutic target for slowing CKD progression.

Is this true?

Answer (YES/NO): NO